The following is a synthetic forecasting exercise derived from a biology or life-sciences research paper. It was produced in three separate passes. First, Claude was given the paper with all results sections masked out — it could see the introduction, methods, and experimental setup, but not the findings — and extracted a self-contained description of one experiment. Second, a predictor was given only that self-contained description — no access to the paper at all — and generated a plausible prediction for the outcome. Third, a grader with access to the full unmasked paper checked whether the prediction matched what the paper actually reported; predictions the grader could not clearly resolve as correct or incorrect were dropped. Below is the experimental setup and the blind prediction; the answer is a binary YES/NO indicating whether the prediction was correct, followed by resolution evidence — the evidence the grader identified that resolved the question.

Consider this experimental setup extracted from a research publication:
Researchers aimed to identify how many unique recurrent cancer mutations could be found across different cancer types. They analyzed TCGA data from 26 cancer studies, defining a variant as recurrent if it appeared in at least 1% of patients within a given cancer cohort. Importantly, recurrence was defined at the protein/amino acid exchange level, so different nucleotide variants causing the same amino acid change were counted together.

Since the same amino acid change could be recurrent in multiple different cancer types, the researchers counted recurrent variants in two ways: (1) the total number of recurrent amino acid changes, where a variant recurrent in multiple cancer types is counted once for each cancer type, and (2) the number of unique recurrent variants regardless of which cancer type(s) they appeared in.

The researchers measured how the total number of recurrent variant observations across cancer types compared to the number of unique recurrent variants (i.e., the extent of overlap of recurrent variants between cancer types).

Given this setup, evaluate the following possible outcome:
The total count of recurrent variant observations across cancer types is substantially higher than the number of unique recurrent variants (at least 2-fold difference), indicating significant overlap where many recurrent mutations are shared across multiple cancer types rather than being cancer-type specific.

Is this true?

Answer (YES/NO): NO